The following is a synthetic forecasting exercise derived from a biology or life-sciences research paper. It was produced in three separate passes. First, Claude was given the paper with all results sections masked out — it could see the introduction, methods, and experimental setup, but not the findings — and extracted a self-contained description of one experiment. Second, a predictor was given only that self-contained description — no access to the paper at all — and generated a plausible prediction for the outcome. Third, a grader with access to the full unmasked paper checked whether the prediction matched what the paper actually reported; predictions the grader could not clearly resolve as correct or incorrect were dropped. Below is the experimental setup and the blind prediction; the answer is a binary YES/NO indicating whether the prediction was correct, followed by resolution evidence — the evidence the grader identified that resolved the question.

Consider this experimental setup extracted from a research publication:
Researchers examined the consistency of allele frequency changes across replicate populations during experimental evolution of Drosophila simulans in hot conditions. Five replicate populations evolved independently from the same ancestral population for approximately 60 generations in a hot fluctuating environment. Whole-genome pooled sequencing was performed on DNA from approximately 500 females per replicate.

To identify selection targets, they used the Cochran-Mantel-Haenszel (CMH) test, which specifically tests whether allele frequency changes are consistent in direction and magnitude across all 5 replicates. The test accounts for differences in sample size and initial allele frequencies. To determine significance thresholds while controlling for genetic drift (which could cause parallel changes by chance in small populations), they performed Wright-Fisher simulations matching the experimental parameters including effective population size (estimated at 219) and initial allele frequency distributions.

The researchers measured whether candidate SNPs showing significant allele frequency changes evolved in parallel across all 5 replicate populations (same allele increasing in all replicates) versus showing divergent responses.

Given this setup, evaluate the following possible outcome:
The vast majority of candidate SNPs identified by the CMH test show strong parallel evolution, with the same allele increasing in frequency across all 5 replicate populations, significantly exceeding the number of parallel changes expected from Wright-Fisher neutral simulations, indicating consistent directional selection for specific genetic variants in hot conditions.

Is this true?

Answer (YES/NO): YES